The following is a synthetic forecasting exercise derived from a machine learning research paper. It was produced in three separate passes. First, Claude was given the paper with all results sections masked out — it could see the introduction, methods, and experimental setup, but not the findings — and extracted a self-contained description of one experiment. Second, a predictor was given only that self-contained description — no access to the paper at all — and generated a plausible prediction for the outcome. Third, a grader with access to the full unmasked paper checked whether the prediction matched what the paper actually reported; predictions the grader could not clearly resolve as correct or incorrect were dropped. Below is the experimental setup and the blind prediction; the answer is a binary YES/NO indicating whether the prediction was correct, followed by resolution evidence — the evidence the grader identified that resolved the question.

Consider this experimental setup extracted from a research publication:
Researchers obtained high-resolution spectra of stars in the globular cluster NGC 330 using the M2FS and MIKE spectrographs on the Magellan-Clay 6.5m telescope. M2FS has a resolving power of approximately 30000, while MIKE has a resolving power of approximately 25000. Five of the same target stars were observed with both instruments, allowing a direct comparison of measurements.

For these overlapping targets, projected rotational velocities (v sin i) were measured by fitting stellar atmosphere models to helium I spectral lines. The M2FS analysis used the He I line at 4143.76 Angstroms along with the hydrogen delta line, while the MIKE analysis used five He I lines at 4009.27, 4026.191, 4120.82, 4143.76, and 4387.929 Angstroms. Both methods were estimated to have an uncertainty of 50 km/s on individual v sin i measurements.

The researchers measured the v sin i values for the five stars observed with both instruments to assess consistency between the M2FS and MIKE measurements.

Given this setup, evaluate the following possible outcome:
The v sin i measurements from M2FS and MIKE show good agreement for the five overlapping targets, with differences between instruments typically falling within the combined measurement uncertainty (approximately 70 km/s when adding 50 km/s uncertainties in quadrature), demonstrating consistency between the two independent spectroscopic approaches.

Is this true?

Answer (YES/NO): YES